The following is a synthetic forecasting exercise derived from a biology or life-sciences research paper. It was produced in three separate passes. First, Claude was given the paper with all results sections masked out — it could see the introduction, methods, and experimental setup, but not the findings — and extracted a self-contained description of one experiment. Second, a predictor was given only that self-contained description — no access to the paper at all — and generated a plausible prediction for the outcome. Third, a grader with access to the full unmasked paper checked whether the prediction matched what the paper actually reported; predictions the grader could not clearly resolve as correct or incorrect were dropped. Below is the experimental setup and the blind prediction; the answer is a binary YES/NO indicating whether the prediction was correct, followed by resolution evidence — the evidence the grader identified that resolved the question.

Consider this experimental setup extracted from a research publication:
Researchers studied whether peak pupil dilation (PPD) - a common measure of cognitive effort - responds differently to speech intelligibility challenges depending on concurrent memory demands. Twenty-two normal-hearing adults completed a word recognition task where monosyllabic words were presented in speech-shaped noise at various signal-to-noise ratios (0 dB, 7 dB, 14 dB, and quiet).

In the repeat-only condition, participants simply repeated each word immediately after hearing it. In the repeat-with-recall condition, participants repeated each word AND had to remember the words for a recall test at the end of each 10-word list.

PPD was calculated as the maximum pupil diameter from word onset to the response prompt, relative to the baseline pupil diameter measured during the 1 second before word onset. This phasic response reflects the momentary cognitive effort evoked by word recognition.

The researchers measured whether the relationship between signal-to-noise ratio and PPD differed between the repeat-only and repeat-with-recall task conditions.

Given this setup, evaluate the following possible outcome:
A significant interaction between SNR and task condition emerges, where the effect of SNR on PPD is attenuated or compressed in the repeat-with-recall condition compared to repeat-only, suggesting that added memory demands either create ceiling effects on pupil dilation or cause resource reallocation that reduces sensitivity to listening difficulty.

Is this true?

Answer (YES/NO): YES